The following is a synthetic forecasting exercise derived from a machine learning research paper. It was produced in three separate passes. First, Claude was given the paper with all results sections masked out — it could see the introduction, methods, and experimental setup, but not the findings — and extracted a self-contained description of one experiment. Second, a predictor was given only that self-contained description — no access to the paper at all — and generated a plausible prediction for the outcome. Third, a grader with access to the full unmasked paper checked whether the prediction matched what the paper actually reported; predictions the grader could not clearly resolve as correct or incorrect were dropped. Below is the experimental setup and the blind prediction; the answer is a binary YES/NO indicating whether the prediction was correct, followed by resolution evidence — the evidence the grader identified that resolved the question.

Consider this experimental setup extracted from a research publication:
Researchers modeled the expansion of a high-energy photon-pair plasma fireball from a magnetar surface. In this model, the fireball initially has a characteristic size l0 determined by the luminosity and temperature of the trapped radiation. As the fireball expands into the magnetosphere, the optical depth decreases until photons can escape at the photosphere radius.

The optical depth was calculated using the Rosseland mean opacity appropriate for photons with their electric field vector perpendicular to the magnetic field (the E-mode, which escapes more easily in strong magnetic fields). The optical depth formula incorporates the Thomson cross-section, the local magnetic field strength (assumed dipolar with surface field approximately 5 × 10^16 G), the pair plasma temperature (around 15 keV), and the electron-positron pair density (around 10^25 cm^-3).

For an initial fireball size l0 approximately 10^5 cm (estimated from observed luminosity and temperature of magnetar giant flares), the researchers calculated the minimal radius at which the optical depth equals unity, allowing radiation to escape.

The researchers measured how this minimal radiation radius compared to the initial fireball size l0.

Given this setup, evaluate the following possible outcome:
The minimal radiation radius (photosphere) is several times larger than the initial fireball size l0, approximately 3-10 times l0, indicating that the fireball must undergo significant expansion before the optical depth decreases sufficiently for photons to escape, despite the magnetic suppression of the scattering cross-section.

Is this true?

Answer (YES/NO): YES